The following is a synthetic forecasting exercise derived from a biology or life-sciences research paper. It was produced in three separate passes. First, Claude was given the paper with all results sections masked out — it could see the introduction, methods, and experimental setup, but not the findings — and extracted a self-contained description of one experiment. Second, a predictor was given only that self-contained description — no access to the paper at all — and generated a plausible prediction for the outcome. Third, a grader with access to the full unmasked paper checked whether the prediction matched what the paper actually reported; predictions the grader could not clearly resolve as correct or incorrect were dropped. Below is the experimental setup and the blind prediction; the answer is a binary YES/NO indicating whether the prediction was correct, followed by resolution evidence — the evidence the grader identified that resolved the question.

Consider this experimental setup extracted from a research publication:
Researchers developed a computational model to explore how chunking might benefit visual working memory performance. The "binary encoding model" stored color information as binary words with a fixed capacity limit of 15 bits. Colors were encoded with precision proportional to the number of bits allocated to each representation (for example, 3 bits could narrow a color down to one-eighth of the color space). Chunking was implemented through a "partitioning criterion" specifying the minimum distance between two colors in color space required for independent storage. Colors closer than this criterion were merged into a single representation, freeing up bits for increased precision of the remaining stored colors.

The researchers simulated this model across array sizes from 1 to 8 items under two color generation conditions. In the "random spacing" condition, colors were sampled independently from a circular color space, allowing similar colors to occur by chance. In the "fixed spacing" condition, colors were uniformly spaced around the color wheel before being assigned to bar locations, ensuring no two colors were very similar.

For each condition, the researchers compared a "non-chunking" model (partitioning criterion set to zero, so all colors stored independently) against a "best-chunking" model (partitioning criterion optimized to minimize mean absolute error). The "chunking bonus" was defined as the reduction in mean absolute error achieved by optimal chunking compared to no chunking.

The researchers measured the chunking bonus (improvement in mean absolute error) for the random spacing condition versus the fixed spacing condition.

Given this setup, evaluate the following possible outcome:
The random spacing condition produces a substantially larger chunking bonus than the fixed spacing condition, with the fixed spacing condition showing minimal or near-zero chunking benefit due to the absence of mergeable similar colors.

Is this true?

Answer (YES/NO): YES